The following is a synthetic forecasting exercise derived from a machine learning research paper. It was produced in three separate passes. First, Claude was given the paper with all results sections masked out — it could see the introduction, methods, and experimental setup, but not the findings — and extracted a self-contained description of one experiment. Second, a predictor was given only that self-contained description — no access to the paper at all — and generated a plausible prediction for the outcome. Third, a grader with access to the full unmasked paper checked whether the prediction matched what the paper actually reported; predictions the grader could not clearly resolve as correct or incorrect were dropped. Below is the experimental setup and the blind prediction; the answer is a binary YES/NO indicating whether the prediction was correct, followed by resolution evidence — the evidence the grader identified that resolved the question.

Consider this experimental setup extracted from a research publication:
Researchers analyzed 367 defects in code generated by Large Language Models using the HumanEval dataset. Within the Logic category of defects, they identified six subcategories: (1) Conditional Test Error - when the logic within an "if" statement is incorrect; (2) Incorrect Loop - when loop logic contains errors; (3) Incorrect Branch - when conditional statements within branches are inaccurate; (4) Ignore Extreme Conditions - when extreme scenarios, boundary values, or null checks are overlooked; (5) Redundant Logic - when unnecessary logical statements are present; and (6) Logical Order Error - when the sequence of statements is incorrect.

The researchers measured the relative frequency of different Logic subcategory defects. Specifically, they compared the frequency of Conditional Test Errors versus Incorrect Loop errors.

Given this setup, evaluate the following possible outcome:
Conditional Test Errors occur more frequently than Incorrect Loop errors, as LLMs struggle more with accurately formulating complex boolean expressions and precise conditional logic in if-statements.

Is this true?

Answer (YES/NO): YES